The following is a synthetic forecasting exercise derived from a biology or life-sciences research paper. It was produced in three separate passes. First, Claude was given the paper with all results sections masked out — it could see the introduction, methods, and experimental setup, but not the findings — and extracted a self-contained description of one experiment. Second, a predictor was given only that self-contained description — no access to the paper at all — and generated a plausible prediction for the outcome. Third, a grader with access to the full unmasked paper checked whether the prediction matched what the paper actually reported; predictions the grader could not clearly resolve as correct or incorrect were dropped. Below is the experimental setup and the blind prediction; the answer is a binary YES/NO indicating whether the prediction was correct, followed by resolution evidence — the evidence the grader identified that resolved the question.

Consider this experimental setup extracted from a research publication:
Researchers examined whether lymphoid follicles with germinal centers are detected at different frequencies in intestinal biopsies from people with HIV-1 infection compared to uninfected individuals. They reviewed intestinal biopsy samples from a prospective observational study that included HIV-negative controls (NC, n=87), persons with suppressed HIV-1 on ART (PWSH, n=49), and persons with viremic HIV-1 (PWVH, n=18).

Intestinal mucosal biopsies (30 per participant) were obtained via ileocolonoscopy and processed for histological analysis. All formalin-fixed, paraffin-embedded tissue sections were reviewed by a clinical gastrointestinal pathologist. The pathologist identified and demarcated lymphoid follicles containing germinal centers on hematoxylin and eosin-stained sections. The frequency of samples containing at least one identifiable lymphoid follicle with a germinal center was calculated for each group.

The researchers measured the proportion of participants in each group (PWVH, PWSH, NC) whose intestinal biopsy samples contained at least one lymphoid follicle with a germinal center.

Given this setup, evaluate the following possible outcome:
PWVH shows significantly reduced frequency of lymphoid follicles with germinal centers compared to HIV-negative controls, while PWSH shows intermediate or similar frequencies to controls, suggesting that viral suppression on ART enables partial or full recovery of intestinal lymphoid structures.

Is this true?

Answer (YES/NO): NO